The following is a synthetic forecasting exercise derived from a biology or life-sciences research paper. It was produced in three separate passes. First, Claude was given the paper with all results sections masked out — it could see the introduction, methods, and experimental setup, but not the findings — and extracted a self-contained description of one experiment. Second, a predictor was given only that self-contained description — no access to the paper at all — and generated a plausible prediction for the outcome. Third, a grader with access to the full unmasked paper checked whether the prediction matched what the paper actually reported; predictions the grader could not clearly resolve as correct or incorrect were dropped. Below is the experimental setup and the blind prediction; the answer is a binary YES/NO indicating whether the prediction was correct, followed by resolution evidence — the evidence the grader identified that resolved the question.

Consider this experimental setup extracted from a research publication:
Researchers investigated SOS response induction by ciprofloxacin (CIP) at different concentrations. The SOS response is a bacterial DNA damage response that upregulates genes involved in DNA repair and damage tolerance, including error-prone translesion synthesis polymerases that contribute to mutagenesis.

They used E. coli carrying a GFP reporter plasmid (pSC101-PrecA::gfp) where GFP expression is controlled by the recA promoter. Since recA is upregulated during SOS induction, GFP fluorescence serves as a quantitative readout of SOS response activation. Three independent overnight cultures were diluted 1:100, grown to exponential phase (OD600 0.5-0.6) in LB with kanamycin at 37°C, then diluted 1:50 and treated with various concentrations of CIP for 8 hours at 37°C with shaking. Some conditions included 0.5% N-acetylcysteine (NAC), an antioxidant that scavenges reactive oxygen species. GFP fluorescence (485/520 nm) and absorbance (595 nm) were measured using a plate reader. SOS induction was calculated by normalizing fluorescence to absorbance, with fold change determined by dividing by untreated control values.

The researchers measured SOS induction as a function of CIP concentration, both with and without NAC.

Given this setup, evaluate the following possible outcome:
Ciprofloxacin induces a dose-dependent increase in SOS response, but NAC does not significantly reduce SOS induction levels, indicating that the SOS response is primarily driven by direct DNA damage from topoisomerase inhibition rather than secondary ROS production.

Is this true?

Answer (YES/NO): NO